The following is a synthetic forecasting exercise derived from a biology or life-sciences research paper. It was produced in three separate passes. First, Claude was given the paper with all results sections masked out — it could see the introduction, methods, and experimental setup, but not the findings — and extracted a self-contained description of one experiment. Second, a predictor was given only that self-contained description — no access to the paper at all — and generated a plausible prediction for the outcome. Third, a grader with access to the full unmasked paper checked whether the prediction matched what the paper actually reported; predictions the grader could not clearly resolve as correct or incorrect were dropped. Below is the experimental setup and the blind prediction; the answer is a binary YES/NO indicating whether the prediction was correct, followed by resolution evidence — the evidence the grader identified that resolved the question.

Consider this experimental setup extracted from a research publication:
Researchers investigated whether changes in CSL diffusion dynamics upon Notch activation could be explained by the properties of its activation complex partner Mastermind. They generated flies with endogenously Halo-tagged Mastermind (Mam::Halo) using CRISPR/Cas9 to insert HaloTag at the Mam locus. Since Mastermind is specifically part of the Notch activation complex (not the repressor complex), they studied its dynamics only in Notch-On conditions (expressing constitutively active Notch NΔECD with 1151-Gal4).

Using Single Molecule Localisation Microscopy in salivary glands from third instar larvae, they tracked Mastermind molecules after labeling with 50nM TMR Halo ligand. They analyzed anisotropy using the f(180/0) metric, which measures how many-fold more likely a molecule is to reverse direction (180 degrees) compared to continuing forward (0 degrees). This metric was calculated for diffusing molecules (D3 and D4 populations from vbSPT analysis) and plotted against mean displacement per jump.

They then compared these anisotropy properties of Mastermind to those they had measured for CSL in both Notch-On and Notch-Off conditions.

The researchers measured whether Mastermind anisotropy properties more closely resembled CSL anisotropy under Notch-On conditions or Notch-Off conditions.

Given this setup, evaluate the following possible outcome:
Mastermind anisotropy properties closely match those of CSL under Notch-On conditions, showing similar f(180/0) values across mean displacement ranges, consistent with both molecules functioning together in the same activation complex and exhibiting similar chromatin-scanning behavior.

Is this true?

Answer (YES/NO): YES